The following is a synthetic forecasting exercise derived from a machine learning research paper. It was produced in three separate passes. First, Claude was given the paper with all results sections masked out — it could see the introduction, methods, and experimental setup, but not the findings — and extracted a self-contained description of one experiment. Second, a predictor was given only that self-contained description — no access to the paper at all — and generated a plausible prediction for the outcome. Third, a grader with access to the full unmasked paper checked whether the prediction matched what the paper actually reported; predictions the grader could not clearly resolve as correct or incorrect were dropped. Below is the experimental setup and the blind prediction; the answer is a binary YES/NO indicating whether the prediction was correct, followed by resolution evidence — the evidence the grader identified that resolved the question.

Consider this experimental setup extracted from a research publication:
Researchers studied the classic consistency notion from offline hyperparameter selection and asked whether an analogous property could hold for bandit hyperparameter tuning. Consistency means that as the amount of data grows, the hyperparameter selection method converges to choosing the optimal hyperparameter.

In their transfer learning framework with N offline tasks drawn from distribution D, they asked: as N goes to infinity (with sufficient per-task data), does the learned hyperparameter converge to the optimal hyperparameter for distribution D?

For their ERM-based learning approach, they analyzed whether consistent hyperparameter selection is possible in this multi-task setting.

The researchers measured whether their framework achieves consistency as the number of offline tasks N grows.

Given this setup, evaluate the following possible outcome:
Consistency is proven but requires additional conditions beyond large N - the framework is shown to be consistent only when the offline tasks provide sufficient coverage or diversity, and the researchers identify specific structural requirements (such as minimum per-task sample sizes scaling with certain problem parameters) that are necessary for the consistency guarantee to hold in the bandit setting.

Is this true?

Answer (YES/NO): NO